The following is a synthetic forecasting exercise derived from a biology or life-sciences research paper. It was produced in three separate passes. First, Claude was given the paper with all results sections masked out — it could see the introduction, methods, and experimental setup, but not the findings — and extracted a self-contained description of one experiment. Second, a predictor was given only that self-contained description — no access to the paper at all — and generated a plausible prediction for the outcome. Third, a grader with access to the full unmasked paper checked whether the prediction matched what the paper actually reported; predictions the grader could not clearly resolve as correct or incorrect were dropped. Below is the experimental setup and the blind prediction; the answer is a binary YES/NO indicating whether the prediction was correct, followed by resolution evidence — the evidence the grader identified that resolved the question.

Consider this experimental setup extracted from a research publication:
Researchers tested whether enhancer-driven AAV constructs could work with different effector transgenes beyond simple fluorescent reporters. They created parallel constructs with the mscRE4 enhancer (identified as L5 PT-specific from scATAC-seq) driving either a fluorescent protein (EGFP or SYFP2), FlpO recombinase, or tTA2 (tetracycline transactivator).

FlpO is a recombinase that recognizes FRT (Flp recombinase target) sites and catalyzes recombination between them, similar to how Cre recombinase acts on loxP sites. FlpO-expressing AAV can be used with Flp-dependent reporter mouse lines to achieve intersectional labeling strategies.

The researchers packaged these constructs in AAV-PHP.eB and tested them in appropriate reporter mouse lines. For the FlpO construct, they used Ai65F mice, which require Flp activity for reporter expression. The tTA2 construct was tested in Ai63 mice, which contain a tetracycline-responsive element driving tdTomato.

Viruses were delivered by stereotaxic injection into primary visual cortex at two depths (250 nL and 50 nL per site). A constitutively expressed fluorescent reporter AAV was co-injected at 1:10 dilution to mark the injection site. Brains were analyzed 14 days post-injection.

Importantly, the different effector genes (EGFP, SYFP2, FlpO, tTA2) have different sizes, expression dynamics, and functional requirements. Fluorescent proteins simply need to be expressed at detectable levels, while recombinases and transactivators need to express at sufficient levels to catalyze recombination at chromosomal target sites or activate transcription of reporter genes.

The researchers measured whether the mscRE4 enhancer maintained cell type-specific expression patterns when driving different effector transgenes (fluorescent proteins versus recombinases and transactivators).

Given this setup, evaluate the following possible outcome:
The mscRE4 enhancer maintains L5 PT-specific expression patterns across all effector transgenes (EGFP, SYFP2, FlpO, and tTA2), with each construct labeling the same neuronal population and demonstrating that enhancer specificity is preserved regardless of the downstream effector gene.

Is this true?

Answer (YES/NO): NO